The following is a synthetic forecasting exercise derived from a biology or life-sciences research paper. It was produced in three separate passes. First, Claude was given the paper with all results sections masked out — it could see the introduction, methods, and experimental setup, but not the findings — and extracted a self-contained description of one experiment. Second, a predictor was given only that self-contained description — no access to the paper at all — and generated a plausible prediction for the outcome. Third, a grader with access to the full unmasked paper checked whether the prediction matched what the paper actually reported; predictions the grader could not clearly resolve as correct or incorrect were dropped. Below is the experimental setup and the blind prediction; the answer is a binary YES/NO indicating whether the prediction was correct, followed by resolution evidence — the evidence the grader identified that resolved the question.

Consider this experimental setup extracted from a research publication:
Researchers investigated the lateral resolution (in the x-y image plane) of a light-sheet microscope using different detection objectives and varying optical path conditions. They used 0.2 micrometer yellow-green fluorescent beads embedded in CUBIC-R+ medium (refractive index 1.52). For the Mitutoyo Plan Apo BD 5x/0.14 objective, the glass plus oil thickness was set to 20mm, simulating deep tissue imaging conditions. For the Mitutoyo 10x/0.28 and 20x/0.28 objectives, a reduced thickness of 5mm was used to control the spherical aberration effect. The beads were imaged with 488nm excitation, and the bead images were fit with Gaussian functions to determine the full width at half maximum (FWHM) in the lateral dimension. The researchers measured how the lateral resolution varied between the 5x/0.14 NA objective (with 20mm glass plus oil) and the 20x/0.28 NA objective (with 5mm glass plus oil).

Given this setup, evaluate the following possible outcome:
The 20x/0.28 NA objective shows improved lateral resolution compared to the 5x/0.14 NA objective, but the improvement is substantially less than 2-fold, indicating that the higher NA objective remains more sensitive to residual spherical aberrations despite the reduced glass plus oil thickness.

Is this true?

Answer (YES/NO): NO